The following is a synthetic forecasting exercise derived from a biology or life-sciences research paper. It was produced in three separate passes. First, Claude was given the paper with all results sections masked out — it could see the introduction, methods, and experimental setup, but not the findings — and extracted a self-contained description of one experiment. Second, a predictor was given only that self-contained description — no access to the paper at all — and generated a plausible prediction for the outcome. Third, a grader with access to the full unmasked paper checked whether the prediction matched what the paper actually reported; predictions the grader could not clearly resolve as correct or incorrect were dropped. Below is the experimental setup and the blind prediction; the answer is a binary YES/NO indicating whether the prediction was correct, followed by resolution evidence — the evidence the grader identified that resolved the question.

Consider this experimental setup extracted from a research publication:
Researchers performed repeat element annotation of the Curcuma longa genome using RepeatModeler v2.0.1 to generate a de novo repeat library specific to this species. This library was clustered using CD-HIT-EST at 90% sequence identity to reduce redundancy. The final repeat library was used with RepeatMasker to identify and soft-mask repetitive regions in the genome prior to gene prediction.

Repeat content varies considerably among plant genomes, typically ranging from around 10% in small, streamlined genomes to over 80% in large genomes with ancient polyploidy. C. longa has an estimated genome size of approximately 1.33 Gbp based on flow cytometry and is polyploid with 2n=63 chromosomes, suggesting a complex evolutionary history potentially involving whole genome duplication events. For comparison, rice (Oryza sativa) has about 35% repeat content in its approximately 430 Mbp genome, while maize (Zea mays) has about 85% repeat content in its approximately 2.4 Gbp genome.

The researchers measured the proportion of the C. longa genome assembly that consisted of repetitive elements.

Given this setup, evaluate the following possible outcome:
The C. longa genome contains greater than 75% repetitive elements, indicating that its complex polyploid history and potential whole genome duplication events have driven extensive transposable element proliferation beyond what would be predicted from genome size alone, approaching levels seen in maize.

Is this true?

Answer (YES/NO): NO